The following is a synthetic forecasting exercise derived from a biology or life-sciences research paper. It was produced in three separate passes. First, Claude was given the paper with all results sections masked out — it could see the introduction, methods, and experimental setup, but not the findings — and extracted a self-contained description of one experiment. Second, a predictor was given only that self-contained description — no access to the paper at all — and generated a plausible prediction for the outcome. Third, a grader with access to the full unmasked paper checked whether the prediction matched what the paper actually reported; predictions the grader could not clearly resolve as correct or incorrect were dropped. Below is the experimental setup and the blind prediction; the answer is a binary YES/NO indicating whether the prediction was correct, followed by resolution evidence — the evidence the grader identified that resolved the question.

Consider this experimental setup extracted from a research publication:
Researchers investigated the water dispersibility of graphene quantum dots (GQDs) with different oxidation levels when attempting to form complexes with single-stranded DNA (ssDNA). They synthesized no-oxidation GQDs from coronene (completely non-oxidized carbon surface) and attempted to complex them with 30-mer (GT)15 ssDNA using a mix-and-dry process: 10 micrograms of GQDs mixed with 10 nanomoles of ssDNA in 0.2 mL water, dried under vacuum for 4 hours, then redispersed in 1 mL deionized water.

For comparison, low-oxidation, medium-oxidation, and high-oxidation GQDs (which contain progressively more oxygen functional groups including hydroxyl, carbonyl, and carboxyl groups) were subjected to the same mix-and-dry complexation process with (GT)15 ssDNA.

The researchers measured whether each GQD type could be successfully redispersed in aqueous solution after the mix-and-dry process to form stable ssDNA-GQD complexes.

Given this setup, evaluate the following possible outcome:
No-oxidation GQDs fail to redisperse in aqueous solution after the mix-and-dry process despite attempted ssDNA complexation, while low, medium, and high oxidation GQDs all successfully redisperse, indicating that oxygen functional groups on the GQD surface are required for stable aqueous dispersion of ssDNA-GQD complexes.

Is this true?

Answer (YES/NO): NO